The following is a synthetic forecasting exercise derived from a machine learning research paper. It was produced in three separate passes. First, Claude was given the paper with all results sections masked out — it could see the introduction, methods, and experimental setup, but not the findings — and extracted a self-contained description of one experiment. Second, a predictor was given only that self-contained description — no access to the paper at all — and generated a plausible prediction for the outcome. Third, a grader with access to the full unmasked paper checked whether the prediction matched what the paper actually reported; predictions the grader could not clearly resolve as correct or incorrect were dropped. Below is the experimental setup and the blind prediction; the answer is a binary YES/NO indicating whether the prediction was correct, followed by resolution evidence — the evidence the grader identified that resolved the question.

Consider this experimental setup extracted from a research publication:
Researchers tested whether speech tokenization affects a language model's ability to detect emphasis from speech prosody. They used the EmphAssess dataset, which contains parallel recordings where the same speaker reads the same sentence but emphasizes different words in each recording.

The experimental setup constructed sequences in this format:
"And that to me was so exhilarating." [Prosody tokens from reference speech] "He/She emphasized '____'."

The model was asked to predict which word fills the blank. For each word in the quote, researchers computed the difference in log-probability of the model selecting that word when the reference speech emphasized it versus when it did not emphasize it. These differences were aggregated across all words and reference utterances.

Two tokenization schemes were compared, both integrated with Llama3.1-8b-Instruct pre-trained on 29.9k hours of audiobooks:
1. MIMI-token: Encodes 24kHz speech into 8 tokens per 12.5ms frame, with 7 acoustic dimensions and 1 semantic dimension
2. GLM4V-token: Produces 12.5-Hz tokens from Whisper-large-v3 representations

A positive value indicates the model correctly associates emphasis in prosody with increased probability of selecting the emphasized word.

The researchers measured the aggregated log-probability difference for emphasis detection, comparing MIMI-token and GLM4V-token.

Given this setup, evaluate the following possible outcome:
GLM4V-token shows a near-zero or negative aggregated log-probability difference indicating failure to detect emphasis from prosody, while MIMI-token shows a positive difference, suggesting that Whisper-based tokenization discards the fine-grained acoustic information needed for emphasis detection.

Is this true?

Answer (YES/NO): NO